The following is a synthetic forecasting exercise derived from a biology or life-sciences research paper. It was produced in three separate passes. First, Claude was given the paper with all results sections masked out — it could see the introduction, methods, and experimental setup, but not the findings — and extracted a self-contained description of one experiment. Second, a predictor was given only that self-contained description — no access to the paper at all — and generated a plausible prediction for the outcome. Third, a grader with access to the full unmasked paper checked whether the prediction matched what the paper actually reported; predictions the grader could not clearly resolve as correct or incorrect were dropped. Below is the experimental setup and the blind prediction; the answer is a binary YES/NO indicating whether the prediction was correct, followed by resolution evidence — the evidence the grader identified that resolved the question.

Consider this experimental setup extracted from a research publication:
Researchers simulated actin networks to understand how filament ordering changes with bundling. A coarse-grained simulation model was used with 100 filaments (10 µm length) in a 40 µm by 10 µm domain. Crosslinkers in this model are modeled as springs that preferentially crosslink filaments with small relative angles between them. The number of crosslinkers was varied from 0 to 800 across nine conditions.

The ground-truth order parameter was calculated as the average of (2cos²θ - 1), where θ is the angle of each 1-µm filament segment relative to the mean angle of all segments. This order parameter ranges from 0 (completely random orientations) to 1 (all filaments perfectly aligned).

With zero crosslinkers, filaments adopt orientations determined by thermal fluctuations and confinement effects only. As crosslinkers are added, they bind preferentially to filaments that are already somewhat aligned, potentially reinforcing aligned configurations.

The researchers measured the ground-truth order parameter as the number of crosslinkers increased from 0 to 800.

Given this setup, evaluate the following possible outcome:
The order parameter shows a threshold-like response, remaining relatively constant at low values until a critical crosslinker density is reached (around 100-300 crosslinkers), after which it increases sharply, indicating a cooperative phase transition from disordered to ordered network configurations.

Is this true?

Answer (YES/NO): NO